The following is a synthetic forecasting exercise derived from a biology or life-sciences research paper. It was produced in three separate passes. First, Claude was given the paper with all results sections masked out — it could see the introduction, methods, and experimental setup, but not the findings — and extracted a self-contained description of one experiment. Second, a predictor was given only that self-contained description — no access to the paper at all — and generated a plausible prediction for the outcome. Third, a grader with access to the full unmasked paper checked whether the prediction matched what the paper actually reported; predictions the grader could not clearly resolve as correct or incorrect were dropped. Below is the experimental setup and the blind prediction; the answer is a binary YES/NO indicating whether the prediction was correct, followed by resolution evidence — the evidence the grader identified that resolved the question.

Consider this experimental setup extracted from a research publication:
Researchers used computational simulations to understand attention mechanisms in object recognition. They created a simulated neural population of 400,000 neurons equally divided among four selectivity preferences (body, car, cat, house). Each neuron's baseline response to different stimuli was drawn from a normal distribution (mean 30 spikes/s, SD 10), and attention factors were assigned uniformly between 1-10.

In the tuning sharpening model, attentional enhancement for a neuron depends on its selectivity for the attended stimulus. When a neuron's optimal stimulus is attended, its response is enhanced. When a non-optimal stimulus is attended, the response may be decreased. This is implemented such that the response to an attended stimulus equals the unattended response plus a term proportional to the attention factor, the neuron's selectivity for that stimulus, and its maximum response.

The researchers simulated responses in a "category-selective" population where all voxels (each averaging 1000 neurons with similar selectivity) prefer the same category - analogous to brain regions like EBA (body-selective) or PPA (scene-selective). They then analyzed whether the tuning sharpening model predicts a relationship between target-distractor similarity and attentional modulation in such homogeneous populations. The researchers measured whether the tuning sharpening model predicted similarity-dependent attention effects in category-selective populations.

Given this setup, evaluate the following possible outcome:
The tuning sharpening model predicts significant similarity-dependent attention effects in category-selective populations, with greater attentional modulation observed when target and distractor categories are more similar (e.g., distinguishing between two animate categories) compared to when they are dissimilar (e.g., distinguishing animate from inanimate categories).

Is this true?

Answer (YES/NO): NO